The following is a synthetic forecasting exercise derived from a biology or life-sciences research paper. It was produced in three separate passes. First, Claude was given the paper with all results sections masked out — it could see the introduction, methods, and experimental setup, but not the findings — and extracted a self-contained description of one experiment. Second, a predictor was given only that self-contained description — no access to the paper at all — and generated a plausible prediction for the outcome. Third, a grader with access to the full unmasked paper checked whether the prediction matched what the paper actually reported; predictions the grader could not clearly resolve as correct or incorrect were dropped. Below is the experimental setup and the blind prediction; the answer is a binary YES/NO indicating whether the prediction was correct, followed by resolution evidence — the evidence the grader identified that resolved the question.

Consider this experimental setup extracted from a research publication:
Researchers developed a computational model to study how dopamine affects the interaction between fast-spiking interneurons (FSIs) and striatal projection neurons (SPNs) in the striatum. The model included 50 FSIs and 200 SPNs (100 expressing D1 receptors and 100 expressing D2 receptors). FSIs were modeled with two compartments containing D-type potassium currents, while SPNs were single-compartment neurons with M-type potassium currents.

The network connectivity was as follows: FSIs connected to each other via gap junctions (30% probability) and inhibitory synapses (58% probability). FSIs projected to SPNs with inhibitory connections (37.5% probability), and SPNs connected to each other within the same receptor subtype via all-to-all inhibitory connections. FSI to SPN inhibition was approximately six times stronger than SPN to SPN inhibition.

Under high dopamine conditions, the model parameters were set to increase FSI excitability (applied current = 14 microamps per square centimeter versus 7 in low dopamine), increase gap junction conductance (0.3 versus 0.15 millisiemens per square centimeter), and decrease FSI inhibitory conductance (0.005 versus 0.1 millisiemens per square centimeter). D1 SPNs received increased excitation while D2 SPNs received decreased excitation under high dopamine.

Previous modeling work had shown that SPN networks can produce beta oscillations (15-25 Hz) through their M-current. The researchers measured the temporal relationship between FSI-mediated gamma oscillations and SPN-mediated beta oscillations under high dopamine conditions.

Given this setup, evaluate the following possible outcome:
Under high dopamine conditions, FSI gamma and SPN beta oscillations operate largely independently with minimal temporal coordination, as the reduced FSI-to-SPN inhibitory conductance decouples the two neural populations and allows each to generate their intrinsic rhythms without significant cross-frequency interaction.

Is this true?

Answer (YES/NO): NO